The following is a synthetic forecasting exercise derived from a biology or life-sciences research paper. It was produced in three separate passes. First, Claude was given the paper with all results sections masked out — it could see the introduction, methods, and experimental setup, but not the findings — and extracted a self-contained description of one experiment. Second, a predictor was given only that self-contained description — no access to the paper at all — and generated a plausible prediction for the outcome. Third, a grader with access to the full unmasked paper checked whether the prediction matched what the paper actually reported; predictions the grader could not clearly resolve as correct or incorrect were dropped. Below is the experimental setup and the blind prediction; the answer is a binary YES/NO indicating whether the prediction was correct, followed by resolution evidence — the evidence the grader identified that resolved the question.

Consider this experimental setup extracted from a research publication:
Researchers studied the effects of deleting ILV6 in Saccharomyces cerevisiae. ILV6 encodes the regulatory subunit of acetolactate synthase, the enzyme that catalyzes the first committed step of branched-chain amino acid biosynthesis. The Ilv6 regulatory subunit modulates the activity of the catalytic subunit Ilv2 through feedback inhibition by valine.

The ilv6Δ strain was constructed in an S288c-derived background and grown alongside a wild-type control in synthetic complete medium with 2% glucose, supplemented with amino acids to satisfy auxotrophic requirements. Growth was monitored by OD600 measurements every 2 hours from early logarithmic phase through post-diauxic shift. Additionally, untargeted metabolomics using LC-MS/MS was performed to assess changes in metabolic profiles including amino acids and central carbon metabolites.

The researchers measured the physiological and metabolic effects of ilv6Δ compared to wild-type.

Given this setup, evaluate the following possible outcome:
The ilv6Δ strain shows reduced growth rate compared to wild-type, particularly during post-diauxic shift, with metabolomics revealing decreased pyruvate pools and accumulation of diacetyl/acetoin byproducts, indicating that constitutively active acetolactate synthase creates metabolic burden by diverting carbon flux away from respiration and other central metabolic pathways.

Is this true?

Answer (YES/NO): NO